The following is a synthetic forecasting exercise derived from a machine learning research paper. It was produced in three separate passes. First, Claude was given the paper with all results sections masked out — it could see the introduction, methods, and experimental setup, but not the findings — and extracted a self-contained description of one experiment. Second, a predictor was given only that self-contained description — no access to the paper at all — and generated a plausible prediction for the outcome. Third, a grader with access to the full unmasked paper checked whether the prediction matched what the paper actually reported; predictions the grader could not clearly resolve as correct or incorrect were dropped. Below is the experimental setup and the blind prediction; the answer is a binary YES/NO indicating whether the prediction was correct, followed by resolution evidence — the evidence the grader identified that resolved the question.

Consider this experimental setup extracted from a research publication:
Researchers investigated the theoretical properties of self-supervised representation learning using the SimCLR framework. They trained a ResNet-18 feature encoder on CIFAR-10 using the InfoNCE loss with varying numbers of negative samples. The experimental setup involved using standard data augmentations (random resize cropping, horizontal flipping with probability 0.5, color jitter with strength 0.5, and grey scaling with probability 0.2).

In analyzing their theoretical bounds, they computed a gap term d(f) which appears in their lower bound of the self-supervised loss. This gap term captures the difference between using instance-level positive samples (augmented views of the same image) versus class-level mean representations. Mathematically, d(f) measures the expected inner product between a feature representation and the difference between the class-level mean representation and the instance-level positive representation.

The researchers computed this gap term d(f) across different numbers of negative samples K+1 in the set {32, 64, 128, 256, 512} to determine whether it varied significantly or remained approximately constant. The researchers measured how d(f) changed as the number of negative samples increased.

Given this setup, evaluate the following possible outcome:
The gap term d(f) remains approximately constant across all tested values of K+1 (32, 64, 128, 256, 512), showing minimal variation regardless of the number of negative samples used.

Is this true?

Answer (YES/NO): YES